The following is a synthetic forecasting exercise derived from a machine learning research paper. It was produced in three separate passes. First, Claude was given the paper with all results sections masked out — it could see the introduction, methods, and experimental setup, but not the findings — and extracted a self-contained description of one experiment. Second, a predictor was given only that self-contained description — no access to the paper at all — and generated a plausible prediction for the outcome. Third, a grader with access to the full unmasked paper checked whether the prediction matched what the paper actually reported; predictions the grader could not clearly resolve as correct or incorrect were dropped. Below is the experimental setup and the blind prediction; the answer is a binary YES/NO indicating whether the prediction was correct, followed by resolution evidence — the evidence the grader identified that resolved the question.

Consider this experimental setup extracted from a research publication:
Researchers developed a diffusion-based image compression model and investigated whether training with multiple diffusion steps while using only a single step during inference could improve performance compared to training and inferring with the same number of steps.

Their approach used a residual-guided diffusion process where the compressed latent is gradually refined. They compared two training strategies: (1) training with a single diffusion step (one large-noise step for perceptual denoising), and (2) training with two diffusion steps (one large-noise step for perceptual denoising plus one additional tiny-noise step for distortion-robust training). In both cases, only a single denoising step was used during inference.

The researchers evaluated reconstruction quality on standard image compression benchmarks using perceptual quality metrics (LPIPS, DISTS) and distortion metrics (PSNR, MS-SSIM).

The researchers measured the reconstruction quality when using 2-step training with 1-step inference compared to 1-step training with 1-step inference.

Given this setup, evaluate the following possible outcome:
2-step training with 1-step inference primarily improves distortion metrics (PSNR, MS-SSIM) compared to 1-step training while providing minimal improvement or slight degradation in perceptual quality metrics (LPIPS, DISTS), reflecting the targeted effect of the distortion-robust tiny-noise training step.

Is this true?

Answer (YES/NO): YES